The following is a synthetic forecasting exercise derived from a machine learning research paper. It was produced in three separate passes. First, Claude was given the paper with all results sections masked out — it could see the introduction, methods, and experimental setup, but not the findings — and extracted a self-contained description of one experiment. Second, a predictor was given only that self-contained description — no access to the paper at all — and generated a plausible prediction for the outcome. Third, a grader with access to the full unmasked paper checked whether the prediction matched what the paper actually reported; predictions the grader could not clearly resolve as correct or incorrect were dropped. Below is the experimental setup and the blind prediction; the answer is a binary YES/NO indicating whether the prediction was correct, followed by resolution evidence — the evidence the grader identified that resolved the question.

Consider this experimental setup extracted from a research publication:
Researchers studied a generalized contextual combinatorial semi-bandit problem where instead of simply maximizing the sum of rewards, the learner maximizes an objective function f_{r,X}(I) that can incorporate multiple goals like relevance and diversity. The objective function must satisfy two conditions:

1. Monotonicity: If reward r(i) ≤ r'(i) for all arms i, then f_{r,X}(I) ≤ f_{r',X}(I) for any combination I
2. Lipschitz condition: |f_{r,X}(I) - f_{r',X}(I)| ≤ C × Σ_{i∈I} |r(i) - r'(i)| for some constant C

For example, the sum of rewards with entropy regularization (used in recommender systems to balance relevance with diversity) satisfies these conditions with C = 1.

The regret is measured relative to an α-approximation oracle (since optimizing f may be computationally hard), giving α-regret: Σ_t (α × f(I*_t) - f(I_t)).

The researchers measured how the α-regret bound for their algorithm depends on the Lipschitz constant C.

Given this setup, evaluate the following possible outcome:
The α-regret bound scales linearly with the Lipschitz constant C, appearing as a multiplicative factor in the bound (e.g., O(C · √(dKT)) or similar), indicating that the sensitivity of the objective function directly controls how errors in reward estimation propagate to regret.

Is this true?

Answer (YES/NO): YES